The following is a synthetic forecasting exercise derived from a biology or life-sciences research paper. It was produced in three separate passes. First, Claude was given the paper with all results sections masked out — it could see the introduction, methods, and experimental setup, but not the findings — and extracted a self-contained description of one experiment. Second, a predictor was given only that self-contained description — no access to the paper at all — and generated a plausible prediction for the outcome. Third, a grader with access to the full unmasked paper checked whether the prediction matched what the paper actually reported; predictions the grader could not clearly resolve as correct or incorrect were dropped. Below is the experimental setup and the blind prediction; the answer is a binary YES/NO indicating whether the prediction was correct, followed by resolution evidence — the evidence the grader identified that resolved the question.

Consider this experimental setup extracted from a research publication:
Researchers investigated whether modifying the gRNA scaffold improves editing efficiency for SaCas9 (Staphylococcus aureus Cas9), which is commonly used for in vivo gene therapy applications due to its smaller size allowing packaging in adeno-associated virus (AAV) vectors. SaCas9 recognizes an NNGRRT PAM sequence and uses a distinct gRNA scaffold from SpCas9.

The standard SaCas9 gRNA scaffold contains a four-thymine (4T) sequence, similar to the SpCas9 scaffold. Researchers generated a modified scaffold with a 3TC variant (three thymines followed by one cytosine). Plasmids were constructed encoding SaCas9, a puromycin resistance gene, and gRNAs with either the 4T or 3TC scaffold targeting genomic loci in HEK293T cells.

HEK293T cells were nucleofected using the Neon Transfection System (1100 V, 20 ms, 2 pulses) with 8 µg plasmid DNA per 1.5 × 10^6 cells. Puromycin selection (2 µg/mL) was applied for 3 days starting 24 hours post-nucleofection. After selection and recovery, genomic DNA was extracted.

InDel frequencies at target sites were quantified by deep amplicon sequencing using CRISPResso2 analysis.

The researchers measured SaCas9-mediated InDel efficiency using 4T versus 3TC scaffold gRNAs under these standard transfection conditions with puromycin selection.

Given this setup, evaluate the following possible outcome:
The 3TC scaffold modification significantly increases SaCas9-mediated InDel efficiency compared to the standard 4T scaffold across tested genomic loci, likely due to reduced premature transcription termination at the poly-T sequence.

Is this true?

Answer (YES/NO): NO